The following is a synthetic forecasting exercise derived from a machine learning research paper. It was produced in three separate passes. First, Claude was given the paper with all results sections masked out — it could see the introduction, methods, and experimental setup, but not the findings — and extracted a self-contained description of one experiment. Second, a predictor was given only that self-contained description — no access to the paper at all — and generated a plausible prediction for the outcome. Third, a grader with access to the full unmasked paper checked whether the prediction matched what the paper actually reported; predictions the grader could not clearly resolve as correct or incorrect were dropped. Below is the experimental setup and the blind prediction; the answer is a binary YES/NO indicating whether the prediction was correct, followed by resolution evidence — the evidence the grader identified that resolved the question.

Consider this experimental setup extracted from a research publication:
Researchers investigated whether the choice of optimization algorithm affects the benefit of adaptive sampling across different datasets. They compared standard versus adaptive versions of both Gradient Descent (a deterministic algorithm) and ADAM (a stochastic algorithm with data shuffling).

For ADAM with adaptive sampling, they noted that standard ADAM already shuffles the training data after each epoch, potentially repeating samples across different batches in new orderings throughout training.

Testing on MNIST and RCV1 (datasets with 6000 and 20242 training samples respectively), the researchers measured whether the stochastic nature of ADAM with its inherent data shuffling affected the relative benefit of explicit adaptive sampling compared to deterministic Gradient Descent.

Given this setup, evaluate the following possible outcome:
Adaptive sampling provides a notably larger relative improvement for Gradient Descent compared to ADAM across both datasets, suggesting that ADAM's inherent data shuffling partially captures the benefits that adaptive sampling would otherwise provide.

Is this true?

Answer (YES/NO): YES